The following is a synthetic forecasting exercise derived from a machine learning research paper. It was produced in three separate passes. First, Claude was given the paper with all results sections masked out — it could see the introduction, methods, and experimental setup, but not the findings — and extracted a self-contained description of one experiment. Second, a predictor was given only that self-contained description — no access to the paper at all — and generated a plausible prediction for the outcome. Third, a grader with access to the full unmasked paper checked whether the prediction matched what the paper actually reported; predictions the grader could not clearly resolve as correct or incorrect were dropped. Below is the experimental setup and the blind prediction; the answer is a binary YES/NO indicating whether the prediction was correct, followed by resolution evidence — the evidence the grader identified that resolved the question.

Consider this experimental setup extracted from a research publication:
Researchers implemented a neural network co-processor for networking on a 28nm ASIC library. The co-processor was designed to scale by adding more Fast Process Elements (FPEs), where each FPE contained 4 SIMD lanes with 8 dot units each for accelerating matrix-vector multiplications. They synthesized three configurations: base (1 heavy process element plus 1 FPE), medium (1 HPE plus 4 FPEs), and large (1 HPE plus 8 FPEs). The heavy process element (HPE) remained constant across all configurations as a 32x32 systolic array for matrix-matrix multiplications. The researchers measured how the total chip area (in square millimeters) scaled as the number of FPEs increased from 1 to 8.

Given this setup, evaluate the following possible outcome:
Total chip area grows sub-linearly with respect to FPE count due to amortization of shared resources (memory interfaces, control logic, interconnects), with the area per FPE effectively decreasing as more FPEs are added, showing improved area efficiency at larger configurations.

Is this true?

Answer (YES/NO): NO